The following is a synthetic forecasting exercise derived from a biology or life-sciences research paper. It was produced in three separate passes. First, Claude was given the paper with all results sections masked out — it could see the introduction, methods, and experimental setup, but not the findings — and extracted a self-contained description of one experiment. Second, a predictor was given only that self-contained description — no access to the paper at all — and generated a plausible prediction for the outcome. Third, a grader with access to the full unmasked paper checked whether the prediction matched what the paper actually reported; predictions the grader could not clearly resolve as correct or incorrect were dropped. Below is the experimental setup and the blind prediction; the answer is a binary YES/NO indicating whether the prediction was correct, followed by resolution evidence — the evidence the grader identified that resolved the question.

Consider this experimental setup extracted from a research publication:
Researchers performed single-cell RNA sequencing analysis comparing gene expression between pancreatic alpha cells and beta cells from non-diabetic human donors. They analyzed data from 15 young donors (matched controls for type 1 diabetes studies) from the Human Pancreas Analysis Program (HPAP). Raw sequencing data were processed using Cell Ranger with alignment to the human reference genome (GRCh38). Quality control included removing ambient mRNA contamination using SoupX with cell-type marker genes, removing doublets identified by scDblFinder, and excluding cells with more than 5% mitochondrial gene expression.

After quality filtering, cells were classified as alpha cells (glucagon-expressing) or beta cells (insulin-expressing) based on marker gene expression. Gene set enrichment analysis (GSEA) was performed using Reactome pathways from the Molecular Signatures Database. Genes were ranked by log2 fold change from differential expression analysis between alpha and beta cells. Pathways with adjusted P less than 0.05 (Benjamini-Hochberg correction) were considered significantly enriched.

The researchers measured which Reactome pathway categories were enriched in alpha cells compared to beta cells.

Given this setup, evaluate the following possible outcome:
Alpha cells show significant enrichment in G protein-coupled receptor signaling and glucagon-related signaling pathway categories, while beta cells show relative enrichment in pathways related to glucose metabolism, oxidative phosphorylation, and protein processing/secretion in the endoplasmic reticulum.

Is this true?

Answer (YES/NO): NO